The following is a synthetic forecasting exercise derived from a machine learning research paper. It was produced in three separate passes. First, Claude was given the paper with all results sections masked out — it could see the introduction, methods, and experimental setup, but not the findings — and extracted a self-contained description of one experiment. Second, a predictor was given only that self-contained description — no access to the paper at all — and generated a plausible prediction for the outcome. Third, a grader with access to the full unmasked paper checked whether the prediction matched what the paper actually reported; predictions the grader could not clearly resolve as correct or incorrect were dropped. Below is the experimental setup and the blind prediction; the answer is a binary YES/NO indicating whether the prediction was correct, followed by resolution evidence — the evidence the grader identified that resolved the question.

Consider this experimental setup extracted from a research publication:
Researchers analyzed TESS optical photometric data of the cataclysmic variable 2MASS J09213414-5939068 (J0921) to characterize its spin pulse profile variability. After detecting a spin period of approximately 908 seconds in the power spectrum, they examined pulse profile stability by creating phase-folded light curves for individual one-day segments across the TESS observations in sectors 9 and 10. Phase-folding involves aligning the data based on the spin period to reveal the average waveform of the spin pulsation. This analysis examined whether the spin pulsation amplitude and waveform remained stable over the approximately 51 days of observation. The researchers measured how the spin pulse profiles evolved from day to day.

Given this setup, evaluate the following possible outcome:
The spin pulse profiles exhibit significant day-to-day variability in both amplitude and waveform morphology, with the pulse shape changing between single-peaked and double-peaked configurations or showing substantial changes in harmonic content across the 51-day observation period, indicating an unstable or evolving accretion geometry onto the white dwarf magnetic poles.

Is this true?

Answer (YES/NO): NO